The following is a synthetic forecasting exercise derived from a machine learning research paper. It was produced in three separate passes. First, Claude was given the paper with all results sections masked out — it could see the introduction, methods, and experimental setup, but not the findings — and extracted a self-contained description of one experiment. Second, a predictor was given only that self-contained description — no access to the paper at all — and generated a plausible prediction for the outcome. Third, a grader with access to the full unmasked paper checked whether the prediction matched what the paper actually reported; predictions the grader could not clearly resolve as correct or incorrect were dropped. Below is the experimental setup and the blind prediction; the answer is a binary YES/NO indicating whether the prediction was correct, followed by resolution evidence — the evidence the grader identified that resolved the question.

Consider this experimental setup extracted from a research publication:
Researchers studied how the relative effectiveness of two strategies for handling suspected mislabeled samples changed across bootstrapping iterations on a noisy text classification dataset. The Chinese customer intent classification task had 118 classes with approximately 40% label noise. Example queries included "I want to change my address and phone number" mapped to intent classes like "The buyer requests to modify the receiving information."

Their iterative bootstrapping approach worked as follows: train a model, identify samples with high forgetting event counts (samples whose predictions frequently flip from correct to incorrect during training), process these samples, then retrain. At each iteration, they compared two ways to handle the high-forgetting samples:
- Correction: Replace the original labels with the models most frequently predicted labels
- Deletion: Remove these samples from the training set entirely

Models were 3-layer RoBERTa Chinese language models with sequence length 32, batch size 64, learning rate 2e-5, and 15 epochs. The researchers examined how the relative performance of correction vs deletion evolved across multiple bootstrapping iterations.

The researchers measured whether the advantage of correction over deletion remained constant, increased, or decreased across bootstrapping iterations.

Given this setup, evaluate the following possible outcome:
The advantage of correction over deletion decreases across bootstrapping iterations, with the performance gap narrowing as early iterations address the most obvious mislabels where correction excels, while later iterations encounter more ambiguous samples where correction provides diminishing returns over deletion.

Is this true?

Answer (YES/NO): YES